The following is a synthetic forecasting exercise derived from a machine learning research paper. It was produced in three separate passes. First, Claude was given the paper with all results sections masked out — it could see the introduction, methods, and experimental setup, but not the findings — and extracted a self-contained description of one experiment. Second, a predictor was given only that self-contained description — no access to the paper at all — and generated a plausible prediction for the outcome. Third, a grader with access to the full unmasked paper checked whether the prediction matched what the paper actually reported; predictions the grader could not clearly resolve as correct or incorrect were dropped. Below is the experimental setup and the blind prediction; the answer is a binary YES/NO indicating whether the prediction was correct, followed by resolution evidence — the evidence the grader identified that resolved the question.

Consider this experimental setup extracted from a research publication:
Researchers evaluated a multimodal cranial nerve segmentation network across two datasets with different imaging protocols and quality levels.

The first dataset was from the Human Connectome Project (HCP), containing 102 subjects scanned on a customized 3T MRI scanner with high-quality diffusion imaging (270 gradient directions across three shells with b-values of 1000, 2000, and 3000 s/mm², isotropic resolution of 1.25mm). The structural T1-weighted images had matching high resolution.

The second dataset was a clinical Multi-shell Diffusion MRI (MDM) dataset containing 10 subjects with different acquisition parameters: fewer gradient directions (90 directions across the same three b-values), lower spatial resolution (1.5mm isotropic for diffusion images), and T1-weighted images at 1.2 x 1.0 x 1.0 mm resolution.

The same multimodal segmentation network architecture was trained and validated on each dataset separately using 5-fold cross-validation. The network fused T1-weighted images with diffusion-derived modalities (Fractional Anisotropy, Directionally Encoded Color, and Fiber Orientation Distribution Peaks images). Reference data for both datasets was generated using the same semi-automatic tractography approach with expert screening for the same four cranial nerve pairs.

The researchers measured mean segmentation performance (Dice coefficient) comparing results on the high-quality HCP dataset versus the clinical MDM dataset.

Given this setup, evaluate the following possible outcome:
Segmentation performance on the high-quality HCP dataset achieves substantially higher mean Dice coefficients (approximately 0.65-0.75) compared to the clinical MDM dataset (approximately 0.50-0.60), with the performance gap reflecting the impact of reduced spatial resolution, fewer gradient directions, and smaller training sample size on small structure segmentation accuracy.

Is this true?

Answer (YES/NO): NO